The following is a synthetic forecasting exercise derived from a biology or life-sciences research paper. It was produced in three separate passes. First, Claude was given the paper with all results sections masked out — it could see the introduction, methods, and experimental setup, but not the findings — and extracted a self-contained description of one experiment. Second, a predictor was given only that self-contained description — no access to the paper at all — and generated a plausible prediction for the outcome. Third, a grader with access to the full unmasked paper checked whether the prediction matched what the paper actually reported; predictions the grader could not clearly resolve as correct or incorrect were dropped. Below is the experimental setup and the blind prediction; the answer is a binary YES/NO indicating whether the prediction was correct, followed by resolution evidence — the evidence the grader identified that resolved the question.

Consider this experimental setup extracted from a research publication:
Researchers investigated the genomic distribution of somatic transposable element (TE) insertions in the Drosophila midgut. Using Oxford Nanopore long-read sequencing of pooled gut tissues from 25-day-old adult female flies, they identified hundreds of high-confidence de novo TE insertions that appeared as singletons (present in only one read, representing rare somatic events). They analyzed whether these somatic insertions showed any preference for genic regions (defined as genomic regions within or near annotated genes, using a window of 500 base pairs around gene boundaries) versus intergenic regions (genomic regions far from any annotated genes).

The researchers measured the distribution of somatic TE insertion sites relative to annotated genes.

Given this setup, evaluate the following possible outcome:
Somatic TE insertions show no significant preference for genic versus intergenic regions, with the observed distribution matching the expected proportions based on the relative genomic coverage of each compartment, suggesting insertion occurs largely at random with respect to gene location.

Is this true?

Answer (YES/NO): NO